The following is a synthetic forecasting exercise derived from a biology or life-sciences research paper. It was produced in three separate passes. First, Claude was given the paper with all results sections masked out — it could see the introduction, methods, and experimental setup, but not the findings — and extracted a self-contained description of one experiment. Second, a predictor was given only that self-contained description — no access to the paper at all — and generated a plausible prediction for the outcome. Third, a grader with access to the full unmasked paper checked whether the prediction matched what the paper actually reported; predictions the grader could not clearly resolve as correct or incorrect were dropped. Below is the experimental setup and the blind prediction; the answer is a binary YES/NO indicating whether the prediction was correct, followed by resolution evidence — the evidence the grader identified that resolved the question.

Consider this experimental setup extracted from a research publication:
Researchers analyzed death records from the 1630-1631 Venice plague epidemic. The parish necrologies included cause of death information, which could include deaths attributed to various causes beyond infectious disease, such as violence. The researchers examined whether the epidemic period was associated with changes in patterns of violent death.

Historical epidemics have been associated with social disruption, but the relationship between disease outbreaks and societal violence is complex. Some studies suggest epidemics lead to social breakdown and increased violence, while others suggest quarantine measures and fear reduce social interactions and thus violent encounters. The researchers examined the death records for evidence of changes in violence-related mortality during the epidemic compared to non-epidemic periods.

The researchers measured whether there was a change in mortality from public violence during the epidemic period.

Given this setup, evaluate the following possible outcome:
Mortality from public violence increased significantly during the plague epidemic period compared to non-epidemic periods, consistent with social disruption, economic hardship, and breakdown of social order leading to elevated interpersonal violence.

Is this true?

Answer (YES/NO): YES